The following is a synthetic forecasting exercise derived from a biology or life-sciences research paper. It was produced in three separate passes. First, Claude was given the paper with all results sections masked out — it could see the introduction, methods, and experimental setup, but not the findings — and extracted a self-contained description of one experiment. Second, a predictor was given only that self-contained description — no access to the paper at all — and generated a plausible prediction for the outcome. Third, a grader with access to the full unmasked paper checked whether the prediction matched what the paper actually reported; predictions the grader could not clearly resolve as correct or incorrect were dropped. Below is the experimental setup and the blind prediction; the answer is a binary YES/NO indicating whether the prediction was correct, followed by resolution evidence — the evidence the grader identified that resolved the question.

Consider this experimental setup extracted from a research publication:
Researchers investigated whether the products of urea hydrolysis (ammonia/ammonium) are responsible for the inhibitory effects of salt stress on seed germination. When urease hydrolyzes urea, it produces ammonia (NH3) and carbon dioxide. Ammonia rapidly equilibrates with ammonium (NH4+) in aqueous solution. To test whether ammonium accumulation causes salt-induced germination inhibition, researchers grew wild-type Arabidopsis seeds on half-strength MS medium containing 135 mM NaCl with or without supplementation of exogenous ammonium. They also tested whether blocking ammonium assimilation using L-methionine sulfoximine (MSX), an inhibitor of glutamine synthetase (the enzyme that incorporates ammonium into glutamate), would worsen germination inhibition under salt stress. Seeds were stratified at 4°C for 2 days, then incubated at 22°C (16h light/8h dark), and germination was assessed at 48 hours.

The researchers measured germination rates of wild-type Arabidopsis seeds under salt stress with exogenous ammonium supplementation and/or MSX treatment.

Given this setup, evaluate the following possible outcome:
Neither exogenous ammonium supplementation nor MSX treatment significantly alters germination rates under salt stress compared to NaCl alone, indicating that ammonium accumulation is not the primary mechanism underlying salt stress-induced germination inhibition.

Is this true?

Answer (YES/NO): NO